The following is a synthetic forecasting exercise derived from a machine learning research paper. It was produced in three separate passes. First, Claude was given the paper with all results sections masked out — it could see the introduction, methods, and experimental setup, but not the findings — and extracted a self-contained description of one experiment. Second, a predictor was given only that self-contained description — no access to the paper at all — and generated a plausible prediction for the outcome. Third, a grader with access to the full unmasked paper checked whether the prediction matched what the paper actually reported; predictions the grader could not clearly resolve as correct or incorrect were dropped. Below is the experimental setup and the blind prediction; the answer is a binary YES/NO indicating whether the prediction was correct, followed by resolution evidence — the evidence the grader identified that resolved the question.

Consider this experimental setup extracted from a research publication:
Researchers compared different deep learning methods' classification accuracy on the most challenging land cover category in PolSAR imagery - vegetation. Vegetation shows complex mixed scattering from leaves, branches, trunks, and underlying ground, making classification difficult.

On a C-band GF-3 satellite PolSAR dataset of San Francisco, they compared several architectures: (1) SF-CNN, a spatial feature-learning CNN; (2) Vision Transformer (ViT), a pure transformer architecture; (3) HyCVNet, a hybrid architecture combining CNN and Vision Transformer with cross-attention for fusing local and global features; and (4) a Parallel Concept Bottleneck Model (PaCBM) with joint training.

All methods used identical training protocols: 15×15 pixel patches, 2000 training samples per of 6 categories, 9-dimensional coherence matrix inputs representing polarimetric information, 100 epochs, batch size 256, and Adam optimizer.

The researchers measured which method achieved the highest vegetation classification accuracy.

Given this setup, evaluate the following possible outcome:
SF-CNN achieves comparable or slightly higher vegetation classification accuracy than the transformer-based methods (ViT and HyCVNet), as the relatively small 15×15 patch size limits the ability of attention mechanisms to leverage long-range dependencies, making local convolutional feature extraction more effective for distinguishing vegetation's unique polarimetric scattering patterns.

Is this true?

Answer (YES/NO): NO